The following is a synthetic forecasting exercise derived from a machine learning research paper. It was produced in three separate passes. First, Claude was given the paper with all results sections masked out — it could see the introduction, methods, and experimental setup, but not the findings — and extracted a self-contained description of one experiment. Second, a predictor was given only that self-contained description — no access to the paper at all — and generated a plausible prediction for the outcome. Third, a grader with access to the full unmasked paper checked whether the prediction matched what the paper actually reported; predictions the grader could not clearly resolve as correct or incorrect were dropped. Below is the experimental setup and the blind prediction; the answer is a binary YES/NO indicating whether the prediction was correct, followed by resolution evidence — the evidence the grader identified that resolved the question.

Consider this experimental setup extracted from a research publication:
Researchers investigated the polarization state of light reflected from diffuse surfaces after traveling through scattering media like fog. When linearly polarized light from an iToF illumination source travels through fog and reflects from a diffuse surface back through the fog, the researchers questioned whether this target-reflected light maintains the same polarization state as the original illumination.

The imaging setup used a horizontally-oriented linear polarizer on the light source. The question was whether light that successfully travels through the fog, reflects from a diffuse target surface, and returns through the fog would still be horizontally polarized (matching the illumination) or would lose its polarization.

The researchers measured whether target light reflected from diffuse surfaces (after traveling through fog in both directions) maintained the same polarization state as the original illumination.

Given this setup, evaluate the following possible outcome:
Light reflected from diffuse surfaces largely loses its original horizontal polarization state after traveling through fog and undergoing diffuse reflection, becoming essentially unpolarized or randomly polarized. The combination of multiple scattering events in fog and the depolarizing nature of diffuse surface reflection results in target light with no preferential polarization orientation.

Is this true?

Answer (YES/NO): YES